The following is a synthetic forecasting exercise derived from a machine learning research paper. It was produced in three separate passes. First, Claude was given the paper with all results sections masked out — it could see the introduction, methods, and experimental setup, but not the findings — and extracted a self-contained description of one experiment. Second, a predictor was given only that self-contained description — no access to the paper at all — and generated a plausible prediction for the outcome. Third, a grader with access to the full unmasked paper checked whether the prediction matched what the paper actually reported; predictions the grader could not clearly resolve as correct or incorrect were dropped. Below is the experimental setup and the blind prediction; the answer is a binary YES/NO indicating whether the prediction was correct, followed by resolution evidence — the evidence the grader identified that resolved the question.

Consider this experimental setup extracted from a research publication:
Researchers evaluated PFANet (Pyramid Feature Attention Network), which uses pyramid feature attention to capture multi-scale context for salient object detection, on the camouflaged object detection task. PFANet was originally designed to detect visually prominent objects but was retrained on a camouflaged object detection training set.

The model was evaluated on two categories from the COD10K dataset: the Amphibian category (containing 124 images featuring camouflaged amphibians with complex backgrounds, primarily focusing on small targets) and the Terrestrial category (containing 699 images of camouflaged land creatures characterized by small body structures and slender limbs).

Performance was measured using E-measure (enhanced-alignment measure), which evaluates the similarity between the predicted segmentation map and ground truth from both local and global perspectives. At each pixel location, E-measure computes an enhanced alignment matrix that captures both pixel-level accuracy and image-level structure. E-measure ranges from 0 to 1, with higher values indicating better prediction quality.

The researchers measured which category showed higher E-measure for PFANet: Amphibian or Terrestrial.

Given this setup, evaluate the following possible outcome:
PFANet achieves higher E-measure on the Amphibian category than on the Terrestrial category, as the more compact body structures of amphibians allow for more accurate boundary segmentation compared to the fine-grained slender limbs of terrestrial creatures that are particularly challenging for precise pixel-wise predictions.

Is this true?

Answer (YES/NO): YES